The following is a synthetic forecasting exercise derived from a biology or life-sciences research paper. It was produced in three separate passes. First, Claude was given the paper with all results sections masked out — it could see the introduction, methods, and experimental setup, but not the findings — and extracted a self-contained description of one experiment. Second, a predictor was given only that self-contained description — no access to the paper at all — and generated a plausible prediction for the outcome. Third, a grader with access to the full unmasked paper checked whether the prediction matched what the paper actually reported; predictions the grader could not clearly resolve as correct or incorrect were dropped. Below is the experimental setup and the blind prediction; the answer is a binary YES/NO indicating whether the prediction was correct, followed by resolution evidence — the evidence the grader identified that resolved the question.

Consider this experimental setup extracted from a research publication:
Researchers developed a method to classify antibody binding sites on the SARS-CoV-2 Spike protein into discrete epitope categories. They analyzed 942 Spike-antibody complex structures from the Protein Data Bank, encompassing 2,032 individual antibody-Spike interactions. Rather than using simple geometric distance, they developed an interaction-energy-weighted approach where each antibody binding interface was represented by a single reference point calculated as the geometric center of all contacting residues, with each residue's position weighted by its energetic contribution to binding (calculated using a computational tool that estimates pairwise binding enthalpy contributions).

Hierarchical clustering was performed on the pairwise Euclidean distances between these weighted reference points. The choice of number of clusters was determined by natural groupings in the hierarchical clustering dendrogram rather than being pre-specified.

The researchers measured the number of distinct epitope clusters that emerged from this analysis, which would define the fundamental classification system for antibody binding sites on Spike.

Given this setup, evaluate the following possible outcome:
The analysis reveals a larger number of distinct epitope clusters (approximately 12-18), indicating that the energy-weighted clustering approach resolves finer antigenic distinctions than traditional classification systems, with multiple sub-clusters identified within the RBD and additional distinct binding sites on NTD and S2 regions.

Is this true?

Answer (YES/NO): YES